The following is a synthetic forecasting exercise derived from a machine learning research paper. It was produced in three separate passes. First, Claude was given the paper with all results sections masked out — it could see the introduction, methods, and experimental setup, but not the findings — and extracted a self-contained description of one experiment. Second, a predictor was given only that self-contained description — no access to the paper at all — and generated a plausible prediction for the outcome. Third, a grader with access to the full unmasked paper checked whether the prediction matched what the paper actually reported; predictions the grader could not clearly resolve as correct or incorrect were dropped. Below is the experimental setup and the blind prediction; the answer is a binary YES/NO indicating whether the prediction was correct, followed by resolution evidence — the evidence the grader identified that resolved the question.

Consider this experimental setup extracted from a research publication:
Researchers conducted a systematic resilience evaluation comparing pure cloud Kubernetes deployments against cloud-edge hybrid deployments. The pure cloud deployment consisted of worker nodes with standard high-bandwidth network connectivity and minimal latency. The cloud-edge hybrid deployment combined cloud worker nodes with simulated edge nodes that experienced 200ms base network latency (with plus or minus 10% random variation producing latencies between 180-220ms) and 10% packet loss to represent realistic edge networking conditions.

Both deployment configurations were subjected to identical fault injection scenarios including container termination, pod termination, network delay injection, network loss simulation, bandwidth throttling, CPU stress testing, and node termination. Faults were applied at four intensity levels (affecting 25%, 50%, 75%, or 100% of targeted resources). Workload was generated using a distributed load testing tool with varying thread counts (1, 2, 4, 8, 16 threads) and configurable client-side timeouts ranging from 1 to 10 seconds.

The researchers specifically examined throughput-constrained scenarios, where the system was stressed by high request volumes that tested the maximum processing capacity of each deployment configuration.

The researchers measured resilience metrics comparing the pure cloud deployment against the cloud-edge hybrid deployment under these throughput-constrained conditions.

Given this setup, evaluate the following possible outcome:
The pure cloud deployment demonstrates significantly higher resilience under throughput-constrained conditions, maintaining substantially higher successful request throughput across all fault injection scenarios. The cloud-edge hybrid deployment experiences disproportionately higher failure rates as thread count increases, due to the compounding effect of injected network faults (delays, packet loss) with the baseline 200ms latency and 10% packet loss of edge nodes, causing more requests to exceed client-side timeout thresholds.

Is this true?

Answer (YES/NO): NO